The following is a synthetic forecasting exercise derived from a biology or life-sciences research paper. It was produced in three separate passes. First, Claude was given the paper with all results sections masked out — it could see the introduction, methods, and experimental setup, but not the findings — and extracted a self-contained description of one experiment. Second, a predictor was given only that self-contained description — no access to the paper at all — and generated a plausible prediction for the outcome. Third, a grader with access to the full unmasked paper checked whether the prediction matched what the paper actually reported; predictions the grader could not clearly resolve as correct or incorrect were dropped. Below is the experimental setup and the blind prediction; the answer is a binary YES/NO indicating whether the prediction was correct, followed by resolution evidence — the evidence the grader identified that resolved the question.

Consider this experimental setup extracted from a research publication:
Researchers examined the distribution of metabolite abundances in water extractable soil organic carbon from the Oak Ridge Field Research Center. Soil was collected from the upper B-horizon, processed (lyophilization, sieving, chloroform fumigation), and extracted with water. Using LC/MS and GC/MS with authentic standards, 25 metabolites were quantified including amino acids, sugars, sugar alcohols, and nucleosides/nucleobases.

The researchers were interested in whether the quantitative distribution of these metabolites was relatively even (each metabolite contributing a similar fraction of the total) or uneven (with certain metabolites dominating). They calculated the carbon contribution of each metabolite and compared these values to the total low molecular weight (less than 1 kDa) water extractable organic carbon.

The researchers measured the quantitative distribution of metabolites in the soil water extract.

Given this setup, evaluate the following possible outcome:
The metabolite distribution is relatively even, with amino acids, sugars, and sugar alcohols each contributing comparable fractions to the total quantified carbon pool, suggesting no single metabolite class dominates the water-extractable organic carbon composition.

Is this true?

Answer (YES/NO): NO